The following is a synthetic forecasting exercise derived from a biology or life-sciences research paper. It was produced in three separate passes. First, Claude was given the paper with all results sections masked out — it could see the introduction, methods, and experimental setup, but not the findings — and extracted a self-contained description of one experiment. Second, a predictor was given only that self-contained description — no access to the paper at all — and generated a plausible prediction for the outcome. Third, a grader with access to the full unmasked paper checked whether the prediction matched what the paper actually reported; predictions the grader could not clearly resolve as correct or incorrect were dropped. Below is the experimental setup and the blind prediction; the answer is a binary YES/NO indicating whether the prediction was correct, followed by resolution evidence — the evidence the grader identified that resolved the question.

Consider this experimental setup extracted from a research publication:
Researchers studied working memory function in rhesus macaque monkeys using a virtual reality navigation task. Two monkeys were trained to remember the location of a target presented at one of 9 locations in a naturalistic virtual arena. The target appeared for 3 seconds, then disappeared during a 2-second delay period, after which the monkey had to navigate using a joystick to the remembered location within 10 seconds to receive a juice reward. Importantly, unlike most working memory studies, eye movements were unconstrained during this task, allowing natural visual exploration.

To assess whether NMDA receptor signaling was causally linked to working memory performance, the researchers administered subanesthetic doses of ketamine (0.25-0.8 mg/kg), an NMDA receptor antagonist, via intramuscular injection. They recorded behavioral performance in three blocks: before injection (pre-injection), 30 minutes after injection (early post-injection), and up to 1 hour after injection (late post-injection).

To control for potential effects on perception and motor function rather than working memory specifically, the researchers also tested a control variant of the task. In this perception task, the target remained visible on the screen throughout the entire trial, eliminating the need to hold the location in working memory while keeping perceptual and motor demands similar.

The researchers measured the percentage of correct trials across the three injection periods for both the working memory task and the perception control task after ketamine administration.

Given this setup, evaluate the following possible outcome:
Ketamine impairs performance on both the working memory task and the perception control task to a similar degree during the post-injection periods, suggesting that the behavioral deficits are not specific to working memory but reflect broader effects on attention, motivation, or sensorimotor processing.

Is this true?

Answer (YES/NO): NO